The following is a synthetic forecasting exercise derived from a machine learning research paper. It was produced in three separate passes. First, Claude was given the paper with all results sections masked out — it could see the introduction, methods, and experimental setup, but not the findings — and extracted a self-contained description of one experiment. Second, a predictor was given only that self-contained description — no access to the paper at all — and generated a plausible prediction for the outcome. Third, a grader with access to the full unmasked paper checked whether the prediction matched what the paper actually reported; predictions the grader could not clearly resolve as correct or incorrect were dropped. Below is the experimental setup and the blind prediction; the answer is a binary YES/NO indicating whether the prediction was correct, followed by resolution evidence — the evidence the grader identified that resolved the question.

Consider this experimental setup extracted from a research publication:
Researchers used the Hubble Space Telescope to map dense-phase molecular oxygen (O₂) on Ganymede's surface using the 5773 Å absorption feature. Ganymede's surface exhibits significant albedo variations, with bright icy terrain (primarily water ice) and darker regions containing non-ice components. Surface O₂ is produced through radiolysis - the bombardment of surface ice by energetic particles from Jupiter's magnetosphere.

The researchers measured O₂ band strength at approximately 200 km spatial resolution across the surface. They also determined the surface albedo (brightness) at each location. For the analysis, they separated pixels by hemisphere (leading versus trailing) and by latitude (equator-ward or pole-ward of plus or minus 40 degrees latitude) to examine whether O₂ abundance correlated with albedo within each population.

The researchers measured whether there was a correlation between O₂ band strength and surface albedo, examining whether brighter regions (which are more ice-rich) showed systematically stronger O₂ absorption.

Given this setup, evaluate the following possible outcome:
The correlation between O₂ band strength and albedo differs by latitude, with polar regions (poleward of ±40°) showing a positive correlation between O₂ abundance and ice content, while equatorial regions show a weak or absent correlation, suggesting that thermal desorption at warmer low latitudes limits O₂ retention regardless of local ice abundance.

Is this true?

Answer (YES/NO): NO